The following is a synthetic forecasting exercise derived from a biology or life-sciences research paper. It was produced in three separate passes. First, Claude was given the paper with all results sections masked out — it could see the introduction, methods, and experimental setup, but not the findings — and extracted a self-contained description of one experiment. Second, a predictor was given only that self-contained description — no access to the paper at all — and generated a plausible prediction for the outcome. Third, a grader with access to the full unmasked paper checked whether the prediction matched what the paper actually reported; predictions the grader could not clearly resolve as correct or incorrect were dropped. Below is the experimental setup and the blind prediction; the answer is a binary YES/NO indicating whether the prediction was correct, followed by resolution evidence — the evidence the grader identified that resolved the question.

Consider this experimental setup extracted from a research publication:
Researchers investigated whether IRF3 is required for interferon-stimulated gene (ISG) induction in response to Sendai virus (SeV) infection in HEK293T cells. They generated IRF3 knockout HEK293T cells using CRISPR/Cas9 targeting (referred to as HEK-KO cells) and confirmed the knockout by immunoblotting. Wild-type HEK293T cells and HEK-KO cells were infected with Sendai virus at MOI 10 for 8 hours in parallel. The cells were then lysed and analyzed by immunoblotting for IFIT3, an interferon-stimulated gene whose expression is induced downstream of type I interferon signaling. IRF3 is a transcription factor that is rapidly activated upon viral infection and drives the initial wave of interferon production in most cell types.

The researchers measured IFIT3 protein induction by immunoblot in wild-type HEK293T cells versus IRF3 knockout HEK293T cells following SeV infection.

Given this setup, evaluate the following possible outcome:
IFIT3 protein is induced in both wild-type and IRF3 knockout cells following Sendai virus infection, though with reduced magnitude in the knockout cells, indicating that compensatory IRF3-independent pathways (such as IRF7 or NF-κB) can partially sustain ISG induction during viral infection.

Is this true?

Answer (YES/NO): NO